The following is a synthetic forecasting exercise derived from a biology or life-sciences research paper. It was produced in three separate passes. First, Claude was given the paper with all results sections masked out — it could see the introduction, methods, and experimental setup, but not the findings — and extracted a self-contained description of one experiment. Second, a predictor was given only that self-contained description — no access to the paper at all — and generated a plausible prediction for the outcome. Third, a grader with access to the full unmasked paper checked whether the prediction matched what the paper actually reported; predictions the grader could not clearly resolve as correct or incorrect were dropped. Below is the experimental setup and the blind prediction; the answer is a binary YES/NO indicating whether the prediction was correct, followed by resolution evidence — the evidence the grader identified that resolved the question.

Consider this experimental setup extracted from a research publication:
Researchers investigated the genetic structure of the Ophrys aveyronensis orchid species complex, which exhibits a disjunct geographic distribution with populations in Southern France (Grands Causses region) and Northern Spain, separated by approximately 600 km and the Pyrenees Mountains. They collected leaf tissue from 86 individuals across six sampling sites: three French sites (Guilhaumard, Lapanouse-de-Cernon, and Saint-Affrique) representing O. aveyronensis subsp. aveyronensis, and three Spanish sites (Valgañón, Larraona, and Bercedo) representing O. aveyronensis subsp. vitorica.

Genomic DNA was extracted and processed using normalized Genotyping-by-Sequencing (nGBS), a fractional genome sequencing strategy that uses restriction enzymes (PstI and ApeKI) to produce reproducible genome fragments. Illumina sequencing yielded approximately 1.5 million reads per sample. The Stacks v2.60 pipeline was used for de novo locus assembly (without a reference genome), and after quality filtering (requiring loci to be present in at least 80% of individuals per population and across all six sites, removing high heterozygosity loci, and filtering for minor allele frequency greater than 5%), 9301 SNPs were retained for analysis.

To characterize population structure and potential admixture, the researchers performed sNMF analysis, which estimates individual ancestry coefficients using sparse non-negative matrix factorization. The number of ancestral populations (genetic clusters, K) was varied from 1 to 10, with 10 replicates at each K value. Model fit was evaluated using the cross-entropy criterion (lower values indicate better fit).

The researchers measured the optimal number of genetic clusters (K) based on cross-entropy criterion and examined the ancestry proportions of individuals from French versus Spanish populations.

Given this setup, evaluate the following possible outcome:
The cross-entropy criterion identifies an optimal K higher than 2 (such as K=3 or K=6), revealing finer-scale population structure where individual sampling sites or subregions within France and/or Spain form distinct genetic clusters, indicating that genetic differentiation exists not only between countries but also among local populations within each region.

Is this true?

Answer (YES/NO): YES